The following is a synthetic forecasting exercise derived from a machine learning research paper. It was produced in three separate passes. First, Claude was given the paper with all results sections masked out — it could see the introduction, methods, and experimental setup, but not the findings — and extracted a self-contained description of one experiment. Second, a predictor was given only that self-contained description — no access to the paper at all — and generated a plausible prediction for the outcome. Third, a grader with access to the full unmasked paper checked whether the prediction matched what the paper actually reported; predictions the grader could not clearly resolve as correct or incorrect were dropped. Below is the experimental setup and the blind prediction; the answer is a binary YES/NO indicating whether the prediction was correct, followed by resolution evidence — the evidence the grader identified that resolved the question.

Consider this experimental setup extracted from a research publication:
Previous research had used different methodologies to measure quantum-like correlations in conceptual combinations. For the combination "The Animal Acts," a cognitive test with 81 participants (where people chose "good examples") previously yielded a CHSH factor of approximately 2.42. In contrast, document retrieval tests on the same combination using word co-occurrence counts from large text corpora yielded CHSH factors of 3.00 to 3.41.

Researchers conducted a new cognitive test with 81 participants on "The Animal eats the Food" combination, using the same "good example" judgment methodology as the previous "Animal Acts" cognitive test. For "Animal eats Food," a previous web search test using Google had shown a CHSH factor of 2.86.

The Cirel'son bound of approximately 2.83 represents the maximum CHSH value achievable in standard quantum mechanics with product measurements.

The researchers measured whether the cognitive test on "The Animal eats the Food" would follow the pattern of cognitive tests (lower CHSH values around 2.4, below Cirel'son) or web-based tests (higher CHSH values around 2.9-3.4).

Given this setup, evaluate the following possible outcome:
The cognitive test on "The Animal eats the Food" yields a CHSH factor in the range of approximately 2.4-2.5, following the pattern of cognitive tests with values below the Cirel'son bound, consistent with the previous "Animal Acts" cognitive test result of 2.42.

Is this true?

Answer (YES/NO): NO